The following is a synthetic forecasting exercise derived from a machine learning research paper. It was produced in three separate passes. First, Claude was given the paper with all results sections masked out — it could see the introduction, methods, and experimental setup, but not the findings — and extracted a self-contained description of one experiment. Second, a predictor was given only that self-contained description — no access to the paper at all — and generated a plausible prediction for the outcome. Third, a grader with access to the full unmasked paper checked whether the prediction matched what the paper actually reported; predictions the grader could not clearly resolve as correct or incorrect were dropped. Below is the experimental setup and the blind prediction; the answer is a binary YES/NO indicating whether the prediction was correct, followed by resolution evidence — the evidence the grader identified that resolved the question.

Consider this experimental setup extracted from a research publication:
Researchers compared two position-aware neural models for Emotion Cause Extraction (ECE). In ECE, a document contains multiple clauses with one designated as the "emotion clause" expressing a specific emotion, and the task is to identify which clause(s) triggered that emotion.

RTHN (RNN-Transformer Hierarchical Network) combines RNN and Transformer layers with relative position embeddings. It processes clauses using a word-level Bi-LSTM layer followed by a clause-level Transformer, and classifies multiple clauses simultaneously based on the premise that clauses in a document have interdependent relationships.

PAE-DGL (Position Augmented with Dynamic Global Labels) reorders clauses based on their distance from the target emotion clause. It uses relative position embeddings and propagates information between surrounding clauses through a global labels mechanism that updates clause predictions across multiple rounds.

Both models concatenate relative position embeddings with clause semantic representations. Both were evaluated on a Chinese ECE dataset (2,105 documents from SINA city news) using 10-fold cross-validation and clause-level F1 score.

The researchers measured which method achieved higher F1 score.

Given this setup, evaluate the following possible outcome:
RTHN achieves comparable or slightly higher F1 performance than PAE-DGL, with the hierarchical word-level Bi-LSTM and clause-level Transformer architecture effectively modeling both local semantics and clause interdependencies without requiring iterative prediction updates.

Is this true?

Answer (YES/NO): YES